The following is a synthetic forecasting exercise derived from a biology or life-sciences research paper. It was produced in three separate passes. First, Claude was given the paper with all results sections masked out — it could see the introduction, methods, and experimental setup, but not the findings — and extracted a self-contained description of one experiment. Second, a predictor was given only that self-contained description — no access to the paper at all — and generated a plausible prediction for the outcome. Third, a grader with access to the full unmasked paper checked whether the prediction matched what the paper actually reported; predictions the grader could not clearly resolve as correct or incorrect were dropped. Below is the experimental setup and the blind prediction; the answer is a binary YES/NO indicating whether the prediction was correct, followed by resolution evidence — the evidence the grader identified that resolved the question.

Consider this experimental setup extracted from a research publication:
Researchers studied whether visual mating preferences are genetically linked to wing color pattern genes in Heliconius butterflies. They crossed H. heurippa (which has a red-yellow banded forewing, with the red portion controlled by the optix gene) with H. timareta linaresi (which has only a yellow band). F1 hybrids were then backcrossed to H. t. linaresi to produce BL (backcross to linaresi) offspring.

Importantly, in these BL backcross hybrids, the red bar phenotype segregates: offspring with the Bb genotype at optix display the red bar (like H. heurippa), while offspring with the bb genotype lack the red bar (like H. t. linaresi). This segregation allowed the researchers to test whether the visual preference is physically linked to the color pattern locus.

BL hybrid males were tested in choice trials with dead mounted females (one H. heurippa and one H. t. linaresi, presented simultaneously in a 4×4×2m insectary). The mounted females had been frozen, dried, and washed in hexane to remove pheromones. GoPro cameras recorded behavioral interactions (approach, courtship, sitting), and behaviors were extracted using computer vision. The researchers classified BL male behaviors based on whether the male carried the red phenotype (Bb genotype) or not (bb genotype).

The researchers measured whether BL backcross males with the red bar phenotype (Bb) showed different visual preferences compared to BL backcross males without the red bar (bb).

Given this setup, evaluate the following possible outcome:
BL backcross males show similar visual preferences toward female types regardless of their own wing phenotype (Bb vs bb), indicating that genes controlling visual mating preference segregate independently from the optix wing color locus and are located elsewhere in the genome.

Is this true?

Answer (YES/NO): NO